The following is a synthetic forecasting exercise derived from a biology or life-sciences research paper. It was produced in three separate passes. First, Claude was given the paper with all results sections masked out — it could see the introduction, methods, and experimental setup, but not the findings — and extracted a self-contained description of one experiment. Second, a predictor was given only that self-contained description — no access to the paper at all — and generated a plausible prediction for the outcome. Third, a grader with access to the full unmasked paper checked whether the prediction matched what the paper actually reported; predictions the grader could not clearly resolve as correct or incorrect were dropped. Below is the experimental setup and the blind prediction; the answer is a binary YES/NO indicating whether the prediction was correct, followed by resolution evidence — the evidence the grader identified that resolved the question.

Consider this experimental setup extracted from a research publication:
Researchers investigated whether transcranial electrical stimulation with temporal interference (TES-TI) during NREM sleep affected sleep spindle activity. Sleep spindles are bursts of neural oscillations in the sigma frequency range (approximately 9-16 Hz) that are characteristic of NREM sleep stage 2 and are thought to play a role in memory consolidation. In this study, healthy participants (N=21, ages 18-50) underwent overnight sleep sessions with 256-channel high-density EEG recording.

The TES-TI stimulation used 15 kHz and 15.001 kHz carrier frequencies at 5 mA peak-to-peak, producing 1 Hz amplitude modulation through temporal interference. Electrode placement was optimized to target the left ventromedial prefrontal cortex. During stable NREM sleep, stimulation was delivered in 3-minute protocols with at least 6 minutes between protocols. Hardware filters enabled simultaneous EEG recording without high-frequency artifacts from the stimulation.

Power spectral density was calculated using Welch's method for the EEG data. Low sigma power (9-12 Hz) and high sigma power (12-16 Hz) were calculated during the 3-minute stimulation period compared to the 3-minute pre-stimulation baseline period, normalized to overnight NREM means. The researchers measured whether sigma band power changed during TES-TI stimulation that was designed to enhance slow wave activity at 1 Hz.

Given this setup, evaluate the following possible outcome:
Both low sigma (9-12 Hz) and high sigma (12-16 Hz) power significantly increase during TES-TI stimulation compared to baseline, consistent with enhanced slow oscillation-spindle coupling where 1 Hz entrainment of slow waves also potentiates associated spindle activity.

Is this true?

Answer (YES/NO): NO